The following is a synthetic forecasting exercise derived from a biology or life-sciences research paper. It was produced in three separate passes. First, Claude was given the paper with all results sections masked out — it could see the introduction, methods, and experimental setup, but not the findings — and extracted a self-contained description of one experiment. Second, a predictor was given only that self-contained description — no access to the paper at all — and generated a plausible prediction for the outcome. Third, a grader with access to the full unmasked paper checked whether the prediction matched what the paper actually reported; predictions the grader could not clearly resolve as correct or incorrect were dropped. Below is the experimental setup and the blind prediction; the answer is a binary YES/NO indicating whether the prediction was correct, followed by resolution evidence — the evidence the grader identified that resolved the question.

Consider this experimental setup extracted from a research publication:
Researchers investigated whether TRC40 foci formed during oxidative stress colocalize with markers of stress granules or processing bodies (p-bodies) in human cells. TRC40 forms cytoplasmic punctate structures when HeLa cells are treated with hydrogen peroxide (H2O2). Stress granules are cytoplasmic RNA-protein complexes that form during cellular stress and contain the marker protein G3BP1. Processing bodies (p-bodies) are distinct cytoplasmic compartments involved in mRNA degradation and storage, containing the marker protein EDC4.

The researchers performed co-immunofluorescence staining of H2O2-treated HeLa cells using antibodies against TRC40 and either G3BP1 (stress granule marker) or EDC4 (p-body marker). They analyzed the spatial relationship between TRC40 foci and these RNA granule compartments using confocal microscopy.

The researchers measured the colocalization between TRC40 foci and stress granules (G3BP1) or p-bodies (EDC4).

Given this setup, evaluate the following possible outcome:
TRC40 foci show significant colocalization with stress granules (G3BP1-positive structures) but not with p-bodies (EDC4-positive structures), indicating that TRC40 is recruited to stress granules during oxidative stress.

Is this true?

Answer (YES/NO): NO